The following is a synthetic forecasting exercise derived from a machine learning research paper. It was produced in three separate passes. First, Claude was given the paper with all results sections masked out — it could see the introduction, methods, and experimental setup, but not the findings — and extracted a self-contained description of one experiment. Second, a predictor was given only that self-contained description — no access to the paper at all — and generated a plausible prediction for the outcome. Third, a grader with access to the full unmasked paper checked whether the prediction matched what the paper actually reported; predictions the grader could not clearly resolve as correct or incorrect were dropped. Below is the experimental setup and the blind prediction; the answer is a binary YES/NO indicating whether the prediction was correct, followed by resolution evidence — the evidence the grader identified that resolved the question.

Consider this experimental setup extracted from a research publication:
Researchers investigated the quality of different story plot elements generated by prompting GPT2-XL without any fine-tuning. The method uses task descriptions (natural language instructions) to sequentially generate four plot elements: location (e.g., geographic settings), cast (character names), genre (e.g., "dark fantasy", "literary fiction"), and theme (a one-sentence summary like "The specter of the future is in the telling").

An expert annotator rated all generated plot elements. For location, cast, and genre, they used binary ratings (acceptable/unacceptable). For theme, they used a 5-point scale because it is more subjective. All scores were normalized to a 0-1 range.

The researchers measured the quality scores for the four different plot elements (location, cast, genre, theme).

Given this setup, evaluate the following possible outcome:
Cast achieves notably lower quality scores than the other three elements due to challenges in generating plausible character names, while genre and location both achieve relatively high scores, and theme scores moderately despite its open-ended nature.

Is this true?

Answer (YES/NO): NO